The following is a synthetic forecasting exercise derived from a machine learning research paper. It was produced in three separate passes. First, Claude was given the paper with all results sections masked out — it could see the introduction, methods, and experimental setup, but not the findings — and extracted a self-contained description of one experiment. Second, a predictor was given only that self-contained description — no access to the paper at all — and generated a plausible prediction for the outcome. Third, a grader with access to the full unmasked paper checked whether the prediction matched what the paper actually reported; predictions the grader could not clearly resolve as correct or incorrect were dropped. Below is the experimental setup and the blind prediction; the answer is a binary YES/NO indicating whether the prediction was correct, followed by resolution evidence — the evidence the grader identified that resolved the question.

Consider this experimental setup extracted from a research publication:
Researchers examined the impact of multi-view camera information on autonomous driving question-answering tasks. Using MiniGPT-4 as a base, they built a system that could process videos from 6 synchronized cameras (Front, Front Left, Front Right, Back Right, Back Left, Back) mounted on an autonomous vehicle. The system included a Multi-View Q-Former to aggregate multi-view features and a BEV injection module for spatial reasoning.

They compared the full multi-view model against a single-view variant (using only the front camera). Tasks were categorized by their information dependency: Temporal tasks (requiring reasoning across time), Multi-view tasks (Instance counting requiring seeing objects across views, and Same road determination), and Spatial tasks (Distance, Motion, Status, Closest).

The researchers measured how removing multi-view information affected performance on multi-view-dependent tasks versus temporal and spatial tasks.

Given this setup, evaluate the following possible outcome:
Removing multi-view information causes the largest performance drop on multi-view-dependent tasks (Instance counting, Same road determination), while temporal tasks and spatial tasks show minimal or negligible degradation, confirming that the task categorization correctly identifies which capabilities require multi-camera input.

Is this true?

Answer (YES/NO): NO